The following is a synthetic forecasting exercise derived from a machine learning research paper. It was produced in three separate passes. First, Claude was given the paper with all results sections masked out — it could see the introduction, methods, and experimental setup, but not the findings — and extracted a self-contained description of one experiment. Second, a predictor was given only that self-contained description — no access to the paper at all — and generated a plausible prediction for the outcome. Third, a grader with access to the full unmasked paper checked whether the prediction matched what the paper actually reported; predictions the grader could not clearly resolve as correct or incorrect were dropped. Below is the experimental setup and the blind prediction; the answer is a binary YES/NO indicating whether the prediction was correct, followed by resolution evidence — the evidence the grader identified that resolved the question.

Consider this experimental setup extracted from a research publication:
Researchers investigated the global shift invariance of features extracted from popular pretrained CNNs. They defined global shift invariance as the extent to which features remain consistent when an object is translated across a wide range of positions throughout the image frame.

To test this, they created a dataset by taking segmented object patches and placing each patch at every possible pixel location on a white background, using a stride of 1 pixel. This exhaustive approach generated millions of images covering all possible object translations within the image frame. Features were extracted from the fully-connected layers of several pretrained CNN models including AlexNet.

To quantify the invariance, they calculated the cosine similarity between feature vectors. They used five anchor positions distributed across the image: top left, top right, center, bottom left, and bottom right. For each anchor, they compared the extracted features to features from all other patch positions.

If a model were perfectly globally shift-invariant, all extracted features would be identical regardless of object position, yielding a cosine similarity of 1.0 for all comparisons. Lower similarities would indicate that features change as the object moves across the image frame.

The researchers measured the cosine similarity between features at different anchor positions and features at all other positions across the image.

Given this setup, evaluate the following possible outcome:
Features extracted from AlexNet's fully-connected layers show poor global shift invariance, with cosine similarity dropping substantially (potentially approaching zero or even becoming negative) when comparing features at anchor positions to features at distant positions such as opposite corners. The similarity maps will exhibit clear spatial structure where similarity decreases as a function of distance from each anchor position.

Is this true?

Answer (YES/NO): NO